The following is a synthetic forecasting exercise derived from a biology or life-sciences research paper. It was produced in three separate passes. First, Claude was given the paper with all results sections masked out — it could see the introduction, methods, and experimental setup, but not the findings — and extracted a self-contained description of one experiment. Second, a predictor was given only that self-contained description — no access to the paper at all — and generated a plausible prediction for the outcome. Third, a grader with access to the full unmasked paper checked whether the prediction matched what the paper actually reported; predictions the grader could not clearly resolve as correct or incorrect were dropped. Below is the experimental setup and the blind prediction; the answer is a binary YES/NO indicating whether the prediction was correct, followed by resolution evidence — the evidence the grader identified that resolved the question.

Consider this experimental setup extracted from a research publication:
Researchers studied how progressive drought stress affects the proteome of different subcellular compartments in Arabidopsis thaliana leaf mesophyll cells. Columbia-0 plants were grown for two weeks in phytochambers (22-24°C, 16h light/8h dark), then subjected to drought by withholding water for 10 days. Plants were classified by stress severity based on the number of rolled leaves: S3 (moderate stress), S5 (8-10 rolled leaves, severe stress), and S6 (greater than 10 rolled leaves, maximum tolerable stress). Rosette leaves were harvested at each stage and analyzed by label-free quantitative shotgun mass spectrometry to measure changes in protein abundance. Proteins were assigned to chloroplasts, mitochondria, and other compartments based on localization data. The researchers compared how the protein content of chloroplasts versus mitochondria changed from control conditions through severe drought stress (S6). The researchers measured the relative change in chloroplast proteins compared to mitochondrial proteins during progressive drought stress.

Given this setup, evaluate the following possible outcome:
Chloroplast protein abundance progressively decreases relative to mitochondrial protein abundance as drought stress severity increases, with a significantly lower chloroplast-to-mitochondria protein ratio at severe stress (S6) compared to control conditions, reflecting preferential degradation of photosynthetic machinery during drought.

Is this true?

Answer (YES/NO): YES